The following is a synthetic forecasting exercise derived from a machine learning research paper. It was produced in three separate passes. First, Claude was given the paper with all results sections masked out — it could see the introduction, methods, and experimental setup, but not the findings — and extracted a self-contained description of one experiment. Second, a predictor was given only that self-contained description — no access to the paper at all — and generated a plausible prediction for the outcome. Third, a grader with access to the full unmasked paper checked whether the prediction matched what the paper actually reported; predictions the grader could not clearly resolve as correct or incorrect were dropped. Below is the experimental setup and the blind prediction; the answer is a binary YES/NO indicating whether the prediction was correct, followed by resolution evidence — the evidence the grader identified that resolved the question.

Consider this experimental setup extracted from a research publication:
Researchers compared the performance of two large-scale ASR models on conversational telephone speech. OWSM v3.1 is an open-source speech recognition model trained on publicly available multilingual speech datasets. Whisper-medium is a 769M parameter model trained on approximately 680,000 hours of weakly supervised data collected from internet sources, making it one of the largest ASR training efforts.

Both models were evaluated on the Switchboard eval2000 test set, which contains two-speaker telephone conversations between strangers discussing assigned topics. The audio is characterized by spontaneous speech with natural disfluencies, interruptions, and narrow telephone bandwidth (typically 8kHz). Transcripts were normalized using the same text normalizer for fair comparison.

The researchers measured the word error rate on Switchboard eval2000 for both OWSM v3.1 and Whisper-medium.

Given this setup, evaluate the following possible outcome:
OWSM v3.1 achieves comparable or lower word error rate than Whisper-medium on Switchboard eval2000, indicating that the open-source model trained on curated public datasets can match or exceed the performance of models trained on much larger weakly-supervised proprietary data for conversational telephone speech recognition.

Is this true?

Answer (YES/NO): YES